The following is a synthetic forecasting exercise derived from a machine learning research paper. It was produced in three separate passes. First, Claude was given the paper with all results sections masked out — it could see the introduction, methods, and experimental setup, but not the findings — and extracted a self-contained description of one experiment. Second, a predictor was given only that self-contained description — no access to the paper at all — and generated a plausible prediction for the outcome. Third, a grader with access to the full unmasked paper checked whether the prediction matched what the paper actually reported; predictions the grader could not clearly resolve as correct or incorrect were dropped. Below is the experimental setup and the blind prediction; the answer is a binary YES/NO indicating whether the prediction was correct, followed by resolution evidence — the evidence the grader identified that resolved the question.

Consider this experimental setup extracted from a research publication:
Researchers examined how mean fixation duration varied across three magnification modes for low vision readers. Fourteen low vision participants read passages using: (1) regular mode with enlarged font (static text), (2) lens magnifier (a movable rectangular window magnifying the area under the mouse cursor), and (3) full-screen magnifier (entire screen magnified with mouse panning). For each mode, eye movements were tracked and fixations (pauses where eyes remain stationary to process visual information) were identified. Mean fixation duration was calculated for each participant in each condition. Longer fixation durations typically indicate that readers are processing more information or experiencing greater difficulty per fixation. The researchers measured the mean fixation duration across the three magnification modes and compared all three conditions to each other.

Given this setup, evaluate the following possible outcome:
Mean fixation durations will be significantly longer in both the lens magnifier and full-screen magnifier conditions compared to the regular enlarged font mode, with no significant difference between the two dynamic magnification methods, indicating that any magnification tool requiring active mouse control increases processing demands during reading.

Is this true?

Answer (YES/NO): NO